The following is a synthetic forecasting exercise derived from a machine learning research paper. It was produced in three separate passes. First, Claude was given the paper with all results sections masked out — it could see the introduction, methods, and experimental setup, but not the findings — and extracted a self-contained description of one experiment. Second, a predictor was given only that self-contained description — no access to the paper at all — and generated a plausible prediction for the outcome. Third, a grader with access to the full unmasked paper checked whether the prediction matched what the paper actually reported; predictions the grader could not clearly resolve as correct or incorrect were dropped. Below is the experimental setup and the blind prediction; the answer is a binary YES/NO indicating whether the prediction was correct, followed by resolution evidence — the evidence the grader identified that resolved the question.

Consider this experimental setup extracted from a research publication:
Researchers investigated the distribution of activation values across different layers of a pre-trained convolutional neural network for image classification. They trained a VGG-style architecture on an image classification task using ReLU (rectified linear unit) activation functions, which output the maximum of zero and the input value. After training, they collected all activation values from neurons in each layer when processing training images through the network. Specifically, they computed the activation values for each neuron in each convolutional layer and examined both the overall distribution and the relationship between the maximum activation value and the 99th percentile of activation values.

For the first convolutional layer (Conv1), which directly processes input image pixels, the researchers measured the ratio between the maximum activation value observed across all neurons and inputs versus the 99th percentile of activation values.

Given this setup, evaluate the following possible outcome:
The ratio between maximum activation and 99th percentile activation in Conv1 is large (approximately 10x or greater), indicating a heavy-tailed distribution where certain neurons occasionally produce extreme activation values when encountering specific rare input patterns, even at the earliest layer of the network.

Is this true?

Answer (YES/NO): NO